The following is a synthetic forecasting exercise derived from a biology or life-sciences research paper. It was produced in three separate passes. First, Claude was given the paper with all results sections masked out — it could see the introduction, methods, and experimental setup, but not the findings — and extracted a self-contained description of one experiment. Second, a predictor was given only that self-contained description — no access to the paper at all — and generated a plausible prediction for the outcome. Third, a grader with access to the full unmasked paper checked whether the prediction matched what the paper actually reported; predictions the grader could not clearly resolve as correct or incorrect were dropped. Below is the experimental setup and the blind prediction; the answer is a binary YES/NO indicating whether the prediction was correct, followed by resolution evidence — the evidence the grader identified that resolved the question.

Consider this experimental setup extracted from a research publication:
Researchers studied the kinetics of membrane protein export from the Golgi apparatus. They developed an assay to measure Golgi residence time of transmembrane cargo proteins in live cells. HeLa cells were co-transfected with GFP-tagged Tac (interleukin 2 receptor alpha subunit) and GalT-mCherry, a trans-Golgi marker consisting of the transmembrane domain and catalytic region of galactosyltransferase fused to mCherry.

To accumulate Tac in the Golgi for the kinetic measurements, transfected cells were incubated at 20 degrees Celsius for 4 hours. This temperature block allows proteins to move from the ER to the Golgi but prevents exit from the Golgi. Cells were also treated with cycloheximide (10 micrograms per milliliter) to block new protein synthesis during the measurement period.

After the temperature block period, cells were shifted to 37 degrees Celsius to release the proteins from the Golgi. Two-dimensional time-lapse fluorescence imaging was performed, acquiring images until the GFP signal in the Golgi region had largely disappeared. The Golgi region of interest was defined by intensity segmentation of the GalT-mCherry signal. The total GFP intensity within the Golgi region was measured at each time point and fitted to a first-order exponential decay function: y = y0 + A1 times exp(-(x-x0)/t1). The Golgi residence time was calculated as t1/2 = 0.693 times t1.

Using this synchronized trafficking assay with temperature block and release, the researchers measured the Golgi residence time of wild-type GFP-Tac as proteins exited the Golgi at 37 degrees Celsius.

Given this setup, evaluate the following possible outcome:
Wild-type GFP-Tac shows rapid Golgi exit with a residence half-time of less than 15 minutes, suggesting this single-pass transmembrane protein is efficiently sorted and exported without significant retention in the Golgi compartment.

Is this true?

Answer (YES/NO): NO